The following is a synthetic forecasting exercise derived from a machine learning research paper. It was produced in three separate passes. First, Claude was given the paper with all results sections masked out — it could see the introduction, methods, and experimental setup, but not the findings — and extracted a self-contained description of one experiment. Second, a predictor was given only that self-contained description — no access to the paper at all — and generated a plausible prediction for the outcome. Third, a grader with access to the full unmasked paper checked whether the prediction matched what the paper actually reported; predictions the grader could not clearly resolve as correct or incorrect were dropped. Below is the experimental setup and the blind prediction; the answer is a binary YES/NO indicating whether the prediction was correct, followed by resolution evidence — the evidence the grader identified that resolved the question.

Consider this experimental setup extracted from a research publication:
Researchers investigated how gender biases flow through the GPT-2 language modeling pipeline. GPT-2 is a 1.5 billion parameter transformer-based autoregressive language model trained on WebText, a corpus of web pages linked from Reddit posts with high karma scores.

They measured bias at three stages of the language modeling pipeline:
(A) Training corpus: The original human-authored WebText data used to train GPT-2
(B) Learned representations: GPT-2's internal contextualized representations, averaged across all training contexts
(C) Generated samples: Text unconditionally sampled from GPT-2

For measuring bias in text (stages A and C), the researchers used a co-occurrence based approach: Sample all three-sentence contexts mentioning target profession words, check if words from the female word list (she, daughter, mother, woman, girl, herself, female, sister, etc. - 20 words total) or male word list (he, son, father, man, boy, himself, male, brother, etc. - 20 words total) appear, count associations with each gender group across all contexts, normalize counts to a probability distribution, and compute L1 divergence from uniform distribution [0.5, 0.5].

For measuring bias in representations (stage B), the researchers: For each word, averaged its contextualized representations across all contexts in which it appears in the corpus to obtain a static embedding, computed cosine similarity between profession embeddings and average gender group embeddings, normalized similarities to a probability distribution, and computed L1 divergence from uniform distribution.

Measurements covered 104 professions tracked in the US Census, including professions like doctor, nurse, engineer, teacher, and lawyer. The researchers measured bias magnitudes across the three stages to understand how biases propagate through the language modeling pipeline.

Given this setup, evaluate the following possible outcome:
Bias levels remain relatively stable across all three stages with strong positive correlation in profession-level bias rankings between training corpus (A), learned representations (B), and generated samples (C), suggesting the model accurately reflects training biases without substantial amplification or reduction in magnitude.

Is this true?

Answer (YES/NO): NO